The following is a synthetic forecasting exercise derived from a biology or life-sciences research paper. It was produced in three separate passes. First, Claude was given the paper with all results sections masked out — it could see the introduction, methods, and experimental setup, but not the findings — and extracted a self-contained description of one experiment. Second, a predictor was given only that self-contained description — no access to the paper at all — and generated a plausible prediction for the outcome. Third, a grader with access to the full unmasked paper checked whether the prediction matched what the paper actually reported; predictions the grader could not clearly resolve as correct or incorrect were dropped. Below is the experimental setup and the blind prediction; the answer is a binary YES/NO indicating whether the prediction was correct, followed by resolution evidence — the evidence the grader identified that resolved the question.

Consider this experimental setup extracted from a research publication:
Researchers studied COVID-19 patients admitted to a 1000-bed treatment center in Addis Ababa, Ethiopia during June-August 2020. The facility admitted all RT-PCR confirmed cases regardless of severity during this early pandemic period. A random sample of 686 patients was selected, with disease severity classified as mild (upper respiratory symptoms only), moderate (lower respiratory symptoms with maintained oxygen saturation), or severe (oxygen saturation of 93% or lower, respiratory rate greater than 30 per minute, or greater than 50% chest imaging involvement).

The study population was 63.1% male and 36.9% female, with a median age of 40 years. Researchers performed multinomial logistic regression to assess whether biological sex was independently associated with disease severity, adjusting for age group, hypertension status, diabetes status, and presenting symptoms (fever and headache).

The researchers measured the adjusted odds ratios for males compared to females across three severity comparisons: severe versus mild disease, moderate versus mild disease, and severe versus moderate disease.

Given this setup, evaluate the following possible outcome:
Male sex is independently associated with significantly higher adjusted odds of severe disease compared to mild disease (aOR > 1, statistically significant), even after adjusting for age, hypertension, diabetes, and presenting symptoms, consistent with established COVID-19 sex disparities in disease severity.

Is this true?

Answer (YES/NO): YES